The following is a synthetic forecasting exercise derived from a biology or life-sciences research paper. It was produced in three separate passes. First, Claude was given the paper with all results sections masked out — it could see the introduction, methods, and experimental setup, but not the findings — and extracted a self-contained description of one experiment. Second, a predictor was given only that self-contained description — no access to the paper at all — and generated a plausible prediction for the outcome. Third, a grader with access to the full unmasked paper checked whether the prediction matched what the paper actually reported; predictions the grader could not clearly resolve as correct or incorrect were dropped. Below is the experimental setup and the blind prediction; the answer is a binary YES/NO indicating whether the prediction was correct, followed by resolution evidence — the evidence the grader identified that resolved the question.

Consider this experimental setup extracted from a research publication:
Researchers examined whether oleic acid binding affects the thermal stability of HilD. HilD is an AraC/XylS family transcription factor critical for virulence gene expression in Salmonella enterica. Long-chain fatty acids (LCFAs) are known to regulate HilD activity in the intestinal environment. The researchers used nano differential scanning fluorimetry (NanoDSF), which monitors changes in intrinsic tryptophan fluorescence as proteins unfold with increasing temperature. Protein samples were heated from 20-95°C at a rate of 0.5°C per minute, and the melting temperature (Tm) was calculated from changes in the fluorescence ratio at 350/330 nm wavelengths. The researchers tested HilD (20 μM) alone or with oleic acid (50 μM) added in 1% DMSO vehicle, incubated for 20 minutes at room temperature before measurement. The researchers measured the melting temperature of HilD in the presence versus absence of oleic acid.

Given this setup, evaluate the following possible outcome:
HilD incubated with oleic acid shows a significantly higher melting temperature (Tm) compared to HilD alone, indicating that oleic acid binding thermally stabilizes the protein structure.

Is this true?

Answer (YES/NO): YES